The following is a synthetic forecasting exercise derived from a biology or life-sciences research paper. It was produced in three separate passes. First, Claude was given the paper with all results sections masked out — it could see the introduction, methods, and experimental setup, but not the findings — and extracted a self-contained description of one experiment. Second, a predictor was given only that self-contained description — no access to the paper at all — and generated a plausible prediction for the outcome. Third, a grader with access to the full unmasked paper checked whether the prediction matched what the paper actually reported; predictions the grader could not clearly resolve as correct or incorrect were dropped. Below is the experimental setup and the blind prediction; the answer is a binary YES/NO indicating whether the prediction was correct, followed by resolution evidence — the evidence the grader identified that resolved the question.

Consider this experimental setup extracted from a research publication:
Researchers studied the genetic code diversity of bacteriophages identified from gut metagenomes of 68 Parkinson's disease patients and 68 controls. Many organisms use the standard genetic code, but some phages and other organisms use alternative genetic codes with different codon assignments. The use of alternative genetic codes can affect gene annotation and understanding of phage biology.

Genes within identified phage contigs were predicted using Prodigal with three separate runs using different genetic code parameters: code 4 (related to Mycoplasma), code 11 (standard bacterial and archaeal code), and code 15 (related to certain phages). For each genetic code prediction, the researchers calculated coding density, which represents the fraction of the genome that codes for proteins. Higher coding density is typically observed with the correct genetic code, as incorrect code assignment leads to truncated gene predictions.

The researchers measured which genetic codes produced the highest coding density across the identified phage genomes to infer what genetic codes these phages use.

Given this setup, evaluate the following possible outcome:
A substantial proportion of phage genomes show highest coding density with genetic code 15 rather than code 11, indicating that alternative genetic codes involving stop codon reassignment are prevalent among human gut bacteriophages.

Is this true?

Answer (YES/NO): NO